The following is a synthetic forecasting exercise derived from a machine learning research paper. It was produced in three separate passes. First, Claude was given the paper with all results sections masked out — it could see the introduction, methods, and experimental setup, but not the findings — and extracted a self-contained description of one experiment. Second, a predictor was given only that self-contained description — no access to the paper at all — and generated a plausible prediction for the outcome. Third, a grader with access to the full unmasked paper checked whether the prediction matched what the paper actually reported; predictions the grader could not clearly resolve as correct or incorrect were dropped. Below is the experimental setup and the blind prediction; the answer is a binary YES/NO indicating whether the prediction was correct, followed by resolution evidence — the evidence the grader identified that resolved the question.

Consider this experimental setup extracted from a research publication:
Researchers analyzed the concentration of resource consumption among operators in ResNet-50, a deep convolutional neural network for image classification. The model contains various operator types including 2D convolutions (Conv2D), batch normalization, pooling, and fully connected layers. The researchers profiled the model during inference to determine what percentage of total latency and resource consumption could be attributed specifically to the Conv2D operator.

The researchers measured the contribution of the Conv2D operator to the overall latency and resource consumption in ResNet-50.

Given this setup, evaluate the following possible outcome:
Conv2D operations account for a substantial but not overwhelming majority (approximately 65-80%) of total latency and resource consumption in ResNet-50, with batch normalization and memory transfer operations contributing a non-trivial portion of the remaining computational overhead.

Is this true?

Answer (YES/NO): NO